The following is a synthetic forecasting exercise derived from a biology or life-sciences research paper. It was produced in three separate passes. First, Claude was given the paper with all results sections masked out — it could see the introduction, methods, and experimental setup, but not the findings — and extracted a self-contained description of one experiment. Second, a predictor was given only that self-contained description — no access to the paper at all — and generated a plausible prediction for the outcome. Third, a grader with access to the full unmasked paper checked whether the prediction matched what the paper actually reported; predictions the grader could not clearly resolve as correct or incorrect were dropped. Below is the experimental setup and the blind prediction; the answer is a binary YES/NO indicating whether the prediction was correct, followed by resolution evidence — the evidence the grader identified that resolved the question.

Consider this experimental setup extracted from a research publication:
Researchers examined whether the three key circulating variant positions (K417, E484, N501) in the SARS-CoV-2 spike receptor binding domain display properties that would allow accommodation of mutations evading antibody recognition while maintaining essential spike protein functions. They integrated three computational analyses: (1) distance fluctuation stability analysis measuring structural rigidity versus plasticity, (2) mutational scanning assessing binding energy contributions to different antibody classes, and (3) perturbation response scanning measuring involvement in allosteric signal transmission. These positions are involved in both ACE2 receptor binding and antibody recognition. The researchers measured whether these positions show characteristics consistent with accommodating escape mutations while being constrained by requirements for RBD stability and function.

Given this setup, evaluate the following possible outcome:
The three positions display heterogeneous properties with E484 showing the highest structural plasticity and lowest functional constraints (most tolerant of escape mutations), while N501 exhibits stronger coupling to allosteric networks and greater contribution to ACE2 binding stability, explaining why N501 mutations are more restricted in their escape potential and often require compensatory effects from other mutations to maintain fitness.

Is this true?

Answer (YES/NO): NO